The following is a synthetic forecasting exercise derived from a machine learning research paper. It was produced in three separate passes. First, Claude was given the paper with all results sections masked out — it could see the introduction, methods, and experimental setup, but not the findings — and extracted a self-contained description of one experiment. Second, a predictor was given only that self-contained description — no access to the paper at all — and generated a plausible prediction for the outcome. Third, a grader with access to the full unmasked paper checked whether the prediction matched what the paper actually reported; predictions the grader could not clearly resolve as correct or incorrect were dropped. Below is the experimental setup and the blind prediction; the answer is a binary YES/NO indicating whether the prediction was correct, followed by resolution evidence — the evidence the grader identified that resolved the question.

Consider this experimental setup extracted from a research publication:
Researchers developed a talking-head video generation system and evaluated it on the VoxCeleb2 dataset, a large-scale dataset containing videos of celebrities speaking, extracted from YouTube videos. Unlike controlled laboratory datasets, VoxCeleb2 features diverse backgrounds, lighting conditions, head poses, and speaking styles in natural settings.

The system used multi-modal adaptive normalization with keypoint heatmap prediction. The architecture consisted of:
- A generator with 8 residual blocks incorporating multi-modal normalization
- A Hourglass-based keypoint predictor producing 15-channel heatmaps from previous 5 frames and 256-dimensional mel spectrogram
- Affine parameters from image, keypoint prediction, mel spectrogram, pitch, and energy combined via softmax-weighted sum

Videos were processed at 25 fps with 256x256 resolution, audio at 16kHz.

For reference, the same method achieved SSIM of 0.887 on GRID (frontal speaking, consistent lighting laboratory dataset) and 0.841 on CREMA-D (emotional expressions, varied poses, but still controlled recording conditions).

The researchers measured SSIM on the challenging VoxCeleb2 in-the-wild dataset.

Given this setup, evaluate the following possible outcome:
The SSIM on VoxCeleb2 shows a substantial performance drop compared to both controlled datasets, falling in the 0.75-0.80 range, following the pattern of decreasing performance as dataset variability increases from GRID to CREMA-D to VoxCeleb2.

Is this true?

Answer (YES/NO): NO